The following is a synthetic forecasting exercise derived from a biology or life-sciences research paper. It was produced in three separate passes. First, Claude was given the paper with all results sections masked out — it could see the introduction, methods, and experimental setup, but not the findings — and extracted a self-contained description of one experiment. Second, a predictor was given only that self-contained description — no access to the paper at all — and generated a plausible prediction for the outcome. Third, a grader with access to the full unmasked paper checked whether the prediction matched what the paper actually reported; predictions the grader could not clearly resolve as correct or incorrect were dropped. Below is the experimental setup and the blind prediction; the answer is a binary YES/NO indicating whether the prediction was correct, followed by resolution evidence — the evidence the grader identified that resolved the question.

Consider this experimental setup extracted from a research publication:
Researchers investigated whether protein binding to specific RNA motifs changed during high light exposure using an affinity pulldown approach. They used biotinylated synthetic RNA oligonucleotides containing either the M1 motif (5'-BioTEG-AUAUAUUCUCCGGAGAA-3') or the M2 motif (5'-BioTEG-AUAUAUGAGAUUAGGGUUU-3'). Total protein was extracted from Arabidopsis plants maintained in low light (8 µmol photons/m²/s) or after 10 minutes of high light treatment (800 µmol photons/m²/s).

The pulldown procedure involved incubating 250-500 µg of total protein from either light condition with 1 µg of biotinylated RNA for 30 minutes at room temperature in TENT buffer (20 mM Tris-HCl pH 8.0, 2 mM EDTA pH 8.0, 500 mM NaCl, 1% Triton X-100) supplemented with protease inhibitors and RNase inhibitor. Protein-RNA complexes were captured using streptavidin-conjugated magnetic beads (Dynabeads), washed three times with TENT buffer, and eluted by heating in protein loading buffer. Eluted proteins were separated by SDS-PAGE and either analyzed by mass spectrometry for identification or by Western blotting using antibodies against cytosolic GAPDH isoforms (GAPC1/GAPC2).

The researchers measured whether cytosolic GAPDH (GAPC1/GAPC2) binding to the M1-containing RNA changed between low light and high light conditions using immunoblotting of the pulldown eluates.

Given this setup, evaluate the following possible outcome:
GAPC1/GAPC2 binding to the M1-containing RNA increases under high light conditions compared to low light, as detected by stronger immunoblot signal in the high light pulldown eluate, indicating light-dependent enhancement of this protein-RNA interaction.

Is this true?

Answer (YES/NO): NO